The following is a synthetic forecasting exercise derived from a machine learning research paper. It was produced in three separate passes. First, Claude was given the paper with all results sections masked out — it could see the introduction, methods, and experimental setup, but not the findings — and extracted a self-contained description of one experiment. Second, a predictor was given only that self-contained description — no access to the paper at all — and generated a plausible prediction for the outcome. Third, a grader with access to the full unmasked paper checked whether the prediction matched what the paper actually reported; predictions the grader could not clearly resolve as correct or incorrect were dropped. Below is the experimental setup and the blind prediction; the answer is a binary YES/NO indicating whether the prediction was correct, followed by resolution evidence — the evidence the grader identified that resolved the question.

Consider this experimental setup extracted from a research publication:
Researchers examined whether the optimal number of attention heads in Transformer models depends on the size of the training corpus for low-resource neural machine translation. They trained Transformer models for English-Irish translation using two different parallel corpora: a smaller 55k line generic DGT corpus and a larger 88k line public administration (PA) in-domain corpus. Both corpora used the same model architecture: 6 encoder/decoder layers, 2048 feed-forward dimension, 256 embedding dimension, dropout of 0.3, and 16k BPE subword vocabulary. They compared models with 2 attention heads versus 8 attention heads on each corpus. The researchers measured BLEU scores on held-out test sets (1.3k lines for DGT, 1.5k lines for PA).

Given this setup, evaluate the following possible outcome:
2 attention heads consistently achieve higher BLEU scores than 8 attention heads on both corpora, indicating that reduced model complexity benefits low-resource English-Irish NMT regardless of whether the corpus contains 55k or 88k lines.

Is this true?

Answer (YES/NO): NO